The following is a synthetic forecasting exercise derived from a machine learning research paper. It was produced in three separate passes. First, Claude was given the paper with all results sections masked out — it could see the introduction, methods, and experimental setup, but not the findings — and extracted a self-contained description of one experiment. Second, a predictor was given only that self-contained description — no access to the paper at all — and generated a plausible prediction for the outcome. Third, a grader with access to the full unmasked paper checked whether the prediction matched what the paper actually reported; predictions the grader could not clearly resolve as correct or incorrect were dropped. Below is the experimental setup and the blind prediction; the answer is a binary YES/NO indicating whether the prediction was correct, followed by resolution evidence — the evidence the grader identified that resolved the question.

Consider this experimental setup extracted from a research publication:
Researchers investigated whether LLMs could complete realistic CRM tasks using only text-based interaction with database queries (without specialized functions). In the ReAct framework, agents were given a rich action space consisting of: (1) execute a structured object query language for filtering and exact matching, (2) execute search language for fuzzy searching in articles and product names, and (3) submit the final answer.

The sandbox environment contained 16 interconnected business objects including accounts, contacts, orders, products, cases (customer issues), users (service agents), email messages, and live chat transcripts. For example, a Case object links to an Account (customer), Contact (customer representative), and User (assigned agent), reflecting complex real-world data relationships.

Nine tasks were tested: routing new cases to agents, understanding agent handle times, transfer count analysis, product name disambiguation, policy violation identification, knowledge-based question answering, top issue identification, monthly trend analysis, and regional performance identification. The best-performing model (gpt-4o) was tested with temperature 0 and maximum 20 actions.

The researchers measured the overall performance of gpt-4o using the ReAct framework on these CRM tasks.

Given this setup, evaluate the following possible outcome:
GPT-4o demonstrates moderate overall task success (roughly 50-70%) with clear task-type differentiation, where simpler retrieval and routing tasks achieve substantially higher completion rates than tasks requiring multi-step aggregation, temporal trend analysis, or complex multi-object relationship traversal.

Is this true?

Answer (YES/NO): NO